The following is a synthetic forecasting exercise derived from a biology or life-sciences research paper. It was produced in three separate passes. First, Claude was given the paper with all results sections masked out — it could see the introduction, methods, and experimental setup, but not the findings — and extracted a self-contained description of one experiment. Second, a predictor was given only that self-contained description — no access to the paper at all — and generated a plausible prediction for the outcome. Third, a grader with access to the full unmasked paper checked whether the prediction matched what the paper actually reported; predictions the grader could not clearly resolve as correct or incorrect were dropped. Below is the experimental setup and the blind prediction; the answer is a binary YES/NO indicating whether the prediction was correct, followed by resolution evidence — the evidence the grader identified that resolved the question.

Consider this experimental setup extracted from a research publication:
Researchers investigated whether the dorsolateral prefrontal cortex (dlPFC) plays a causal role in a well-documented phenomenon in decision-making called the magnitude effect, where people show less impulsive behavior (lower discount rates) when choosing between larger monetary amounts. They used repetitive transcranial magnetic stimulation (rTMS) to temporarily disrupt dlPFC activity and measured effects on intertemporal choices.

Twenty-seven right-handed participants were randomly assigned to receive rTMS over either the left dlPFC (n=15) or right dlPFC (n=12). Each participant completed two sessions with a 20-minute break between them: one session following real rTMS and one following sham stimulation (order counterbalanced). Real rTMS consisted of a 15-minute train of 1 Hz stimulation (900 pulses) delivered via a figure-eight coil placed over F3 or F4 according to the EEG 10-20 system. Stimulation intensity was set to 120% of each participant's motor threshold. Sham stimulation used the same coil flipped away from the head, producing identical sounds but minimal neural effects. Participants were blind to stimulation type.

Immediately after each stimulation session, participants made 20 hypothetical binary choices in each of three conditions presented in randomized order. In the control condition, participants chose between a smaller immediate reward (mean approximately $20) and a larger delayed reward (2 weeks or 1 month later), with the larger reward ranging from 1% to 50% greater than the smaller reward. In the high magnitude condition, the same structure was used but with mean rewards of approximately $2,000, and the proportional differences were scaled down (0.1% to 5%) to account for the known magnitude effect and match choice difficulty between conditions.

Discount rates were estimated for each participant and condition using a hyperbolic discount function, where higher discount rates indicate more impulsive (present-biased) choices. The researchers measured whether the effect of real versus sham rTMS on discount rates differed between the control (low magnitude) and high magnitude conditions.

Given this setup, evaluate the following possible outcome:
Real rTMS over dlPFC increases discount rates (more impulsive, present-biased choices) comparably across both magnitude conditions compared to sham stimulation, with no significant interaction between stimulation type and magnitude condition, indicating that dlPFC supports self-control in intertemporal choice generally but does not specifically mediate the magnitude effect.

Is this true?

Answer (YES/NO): NO